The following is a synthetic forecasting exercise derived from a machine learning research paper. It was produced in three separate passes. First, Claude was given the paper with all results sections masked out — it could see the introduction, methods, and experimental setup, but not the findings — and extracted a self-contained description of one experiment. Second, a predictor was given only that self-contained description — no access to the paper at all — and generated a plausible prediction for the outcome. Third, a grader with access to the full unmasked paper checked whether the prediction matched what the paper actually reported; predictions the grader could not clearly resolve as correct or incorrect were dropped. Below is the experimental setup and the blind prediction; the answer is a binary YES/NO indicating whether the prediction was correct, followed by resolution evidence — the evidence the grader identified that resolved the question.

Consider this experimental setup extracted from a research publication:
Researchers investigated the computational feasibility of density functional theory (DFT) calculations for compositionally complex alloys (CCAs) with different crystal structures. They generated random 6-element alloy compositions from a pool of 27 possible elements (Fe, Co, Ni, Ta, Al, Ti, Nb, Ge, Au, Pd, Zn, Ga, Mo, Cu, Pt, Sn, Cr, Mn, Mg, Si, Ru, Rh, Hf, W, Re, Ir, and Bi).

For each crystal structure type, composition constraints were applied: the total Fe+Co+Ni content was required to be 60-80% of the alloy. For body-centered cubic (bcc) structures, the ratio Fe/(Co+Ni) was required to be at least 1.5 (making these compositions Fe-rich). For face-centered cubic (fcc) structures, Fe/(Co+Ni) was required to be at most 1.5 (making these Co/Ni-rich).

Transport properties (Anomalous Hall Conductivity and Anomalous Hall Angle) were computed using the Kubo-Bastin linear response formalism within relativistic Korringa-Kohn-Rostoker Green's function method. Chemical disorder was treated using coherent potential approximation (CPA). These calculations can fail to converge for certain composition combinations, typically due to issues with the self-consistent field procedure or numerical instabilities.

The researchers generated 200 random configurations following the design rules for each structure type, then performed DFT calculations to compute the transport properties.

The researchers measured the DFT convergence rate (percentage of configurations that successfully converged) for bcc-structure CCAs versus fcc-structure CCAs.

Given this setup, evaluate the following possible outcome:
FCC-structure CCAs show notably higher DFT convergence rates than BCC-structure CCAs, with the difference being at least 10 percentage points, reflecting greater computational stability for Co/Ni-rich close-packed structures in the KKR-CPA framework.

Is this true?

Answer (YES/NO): YES